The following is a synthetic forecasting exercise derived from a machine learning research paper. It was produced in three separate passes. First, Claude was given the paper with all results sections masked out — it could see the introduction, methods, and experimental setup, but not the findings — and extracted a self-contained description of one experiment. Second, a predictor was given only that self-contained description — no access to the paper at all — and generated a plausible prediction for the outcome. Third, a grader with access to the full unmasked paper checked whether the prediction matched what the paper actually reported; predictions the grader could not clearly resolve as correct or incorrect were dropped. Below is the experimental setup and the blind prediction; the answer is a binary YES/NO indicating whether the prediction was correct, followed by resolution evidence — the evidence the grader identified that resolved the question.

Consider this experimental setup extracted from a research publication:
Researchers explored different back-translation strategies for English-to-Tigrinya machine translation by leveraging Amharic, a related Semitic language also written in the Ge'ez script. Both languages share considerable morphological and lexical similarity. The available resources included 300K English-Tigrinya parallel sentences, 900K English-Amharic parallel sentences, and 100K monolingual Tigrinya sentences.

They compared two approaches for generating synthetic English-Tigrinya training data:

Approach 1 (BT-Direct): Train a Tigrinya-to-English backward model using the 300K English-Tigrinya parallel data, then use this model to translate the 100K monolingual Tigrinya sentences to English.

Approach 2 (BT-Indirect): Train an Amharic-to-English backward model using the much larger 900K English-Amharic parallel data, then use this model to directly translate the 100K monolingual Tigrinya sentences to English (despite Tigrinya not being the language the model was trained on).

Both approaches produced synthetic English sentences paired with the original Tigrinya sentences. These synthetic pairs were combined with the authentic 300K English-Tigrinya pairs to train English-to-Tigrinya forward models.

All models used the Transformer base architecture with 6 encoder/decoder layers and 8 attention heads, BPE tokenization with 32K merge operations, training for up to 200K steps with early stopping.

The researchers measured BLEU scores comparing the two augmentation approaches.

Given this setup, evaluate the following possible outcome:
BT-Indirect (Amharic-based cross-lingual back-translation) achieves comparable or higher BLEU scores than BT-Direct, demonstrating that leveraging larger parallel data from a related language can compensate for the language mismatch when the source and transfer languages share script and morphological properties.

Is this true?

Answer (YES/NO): NO